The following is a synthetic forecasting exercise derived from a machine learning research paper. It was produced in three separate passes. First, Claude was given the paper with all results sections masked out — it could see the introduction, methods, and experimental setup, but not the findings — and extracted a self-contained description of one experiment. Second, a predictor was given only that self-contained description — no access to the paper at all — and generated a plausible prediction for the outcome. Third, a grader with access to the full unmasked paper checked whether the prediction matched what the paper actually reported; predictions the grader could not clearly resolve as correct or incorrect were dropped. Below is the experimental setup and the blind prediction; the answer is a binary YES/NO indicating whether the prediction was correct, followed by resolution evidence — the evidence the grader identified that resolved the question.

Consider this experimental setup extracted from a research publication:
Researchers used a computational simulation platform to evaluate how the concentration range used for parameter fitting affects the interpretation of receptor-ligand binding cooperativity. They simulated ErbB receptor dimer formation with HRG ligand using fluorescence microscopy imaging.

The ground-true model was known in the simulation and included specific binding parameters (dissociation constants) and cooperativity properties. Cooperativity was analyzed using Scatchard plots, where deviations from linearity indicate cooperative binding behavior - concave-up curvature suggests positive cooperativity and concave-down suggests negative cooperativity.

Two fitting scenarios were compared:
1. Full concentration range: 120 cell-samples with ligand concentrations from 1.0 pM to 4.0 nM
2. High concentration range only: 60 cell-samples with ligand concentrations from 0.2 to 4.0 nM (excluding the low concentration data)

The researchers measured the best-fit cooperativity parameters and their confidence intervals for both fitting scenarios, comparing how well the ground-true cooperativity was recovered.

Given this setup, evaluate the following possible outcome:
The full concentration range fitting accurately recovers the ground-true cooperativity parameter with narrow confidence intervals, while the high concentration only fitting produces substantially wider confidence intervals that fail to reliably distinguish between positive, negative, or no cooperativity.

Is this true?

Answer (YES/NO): NO